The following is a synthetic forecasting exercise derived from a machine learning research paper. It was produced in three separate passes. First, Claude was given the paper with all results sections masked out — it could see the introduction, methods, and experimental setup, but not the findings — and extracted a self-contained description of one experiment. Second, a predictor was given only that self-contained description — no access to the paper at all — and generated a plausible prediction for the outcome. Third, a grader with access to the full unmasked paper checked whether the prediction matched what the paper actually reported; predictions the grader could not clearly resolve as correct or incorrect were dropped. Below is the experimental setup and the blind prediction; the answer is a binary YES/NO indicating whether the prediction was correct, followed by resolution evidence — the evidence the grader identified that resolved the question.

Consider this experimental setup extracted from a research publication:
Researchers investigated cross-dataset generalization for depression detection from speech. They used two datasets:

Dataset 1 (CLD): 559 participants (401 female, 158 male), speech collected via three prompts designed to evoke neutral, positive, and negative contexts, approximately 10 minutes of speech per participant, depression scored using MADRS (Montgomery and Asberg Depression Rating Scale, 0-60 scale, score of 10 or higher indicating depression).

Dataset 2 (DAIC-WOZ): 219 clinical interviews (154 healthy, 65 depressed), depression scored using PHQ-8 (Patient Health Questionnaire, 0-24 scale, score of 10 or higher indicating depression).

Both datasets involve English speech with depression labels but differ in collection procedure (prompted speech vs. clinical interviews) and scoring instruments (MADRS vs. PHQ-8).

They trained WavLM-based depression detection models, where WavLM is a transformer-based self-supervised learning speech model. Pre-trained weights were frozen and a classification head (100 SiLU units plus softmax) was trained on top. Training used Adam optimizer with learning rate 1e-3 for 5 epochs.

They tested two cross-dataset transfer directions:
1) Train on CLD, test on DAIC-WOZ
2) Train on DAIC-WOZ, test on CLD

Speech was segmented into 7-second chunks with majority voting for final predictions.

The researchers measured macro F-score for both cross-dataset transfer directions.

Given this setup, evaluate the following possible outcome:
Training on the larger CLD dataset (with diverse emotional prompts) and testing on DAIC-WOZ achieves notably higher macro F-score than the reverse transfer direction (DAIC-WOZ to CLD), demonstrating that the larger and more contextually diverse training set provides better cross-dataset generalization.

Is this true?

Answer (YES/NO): NO